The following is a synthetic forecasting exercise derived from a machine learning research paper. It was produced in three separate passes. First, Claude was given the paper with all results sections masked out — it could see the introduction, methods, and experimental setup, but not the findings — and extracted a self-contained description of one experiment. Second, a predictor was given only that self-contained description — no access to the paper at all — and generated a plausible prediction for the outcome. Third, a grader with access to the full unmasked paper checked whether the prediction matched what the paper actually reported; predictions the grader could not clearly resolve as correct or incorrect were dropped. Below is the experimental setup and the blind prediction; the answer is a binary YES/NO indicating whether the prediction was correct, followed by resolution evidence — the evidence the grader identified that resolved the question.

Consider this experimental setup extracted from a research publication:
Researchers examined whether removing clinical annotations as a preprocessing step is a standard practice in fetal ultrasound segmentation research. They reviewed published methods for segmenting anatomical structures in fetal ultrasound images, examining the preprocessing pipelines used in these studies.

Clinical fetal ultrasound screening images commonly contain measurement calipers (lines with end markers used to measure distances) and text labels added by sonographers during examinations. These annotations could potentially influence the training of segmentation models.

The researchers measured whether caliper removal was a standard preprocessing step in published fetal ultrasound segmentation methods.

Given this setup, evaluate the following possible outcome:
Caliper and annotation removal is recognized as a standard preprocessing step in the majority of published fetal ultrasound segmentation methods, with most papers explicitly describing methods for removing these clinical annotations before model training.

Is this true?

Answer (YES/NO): NO